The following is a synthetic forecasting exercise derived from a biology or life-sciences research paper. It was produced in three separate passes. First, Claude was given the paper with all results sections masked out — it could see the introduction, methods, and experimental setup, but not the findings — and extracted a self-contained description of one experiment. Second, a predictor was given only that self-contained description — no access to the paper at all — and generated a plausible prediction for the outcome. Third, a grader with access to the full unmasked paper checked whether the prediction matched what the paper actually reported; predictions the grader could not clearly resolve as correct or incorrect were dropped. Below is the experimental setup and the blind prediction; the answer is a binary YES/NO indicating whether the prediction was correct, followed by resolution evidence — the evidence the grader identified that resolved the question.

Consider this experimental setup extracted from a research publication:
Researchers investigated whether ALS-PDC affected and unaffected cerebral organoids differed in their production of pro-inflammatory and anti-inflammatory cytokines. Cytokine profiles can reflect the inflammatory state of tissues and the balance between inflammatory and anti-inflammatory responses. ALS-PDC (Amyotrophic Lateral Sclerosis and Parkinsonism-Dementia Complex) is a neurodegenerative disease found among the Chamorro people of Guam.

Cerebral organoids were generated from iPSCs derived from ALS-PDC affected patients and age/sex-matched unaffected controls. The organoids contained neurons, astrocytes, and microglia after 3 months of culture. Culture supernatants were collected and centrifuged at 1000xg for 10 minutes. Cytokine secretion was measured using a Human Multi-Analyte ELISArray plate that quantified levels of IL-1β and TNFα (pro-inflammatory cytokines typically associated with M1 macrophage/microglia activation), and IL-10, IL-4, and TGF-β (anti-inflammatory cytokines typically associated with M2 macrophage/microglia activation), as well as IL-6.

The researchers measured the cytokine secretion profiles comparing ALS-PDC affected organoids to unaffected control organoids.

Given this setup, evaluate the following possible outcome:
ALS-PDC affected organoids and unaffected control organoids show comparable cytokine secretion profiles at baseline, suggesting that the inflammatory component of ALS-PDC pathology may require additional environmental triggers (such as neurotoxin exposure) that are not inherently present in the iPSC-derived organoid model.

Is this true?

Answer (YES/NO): NO